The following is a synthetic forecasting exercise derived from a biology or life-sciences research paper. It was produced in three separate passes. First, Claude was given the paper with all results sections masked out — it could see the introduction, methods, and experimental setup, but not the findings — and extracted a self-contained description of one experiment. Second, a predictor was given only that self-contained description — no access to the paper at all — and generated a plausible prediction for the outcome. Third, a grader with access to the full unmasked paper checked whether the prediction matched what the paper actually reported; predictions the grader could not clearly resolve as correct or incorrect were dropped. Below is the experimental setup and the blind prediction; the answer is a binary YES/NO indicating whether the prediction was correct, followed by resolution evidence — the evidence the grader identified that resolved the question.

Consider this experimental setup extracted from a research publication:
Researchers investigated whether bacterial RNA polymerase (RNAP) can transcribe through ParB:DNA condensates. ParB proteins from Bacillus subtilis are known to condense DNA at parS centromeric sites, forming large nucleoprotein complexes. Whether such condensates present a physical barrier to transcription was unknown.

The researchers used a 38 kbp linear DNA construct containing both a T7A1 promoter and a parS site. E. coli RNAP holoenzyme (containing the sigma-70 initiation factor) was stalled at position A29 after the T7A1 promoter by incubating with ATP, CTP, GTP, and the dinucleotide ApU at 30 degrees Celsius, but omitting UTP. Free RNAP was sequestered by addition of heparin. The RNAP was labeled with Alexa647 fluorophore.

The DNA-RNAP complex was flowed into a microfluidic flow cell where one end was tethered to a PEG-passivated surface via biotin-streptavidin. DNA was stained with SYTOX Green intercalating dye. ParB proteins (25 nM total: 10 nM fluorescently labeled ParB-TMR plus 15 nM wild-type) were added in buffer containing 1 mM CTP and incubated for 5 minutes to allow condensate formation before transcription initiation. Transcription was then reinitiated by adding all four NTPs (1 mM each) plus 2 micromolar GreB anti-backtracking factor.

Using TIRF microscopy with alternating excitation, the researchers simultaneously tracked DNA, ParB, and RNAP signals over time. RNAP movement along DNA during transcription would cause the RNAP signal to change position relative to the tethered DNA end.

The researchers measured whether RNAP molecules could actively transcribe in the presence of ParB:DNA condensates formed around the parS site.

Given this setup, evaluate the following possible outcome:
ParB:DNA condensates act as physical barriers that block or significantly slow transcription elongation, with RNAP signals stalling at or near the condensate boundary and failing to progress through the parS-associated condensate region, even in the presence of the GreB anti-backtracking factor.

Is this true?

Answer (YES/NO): NO